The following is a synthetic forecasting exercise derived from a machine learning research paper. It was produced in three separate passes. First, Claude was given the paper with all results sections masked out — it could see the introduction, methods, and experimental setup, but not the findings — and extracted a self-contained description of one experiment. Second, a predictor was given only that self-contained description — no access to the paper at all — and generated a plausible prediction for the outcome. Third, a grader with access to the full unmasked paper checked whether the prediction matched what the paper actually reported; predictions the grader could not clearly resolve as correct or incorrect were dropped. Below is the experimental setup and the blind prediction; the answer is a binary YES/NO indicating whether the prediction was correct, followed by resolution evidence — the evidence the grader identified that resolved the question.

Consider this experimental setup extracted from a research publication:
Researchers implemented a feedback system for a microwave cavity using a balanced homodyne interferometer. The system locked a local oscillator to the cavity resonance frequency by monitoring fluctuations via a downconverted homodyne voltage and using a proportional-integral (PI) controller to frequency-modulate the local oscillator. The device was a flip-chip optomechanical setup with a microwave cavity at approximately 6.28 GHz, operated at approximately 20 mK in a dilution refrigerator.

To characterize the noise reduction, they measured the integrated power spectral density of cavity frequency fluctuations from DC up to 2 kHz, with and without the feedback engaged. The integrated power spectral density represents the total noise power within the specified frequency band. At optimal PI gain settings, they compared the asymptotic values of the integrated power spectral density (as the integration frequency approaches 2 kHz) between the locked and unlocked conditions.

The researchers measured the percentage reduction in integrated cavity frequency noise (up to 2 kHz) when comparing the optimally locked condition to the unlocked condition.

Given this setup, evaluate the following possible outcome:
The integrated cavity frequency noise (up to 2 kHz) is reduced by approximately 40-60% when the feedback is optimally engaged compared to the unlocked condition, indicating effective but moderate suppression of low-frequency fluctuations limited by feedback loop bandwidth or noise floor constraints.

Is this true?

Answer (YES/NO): NO